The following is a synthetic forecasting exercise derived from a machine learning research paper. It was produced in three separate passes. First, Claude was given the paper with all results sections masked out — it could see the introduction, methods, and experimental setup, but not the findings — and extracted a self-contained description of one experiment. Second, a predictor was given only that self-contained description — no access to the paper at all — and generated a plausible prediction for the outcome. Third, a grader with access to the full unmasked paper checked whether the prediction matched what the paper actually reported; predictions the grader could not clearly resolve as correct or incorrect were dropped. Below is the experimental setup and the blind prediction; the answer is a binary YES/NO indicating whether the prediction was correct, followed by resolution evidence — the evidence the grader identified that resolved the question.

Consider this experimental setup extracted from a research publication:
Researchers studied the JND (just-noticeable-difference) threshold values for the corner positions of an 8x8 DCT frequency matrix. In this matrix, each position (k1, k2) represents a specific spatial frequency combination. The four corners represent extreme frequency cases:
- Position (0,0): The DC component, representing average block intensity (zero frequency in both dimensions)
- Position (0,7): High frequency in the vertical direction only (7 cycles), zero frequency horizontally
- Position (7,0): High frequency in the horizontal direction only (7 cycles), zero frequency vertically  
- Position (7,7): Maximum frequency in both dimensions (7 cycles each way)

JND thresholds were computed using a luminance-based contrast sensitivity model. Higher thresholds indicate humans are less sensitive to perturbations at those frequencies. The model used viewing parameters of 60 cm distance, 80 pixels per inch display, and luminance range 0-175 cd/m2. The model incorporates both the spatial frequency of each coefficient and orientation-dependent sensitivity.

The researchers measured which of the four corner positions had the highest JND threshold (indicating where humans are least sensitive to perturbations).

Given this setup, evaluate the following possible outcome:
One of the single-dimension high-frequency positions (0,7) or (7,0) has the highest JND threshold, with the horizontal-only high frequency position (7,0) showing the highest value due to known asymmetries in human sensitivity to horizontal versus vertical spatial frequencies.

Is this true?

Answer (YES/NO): NO